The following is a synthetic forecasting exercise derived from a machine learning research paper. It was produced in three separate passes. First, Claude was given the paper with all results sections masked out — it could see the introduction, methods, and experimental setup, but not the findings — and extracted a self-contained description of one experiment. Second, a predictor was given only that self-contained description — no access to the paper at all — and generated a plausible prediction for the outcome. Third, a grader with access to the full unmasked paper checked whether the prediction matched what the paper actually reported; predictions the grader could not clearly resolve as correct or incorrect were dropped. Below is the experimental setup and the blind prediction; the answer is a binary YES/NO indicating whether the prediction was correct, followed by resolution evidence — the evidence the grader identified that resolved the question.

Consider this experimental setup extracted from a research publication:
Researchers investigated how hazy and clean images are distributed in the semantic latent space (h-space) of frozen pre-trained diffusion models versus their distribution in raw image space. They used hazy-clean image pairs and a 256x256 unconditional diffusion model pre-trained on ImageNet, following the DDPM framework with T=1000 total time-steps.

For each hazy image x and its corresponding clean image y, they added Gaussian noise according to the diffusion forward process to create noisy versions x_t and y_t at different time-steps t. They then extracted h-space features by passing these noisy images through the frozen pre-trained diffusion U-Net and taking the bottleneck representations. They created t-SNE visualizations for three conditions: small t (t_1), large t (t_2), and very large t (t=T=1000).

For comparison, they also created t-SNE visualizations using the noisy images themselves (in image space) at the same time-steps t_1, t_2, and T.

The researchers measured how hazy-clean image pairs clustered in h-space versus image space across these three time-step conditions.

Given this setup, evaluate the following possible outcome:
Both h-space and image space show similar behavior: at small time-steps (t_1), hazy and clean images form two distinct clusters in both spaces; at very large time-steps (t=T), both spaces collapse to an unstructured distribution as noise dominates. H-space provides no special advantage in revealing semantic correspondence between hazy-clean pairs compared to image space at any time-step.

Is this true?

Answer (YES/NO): NO